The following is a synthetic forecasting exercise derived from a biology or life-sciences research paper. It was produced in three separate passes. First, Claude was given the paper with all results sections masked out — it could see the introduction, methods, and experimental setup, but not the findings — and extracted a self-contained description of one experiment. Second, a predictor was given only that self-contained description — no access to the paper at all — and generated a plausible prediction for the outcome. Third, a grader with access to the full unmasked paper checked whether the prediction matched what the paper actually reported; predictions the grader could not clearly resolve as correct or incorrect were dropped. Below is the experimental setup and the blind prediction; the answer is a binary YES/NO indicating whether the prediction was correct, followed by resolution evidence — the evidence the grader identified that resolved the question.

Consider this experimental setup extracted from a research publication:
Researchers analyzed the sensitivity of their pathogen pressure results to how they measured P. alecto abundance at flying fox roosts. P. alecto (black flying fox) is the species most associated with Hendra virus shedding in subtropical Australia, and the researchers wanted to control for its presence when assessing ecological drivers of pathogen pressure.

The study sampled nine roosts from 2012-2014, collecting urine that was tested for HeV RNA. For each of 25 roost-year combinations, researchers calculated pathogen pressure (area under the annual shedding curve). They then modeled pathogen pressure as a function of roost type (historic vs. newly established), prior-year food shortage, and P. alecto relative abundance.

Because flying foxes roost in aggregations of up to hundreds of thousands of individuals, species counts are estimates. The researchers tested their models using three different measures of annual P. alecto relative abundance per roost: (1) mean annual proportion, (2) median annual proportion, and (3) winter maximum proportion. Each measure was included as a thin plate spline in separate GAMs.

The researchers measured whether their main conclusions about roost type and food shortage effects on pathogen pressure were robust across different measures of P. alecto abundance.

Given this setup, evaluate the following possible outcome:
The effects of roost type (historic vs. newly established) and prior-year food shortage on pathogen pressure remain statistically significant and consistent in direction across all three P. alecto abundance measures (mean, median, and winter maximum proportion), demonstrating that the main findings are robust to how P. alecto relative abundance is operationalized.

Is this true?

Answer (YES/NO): NO